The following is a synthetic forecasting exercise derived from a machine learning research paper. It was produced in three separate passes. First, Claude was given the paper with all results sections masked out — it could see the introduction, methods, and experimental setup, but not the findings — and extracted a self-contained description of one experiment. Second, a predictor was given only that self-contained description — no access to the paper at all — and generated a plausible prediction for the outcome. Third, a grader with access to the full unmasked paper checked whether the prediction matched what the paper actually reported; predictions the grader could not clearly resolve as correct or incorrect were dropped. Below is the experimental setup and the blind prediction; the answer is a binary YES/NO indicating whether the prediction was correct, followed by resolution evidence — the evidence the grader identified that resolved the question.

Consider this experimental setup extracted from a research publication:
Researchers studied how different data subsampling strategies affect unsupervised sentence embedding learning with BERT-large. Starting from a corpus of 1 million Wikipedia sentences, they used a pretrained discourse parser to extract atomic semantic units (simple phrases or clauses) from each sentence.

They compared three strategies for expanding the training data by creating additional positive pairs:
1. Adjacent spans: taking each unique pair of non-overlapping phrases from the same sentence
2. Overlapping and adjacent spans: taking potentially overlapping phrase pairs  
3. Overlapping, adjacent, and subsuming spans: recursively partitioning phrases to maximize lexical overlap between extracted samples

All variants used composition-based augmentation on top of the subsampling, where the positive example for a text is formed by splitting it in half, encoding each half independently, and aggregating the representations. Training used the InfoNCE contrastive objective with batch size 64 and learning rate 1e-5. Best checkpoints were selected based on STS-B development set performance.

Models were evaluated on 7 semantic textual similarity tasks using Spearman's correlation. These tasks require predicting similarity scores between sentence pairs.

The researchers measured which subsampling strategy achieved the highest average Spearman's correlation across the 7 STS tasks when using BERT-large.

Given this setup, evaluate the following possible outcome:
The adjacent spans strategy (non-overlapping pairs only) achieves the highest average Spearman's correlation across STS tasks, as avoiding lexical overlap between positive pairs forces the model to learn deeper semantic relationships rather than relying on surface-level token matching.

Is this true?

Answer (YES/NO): NO